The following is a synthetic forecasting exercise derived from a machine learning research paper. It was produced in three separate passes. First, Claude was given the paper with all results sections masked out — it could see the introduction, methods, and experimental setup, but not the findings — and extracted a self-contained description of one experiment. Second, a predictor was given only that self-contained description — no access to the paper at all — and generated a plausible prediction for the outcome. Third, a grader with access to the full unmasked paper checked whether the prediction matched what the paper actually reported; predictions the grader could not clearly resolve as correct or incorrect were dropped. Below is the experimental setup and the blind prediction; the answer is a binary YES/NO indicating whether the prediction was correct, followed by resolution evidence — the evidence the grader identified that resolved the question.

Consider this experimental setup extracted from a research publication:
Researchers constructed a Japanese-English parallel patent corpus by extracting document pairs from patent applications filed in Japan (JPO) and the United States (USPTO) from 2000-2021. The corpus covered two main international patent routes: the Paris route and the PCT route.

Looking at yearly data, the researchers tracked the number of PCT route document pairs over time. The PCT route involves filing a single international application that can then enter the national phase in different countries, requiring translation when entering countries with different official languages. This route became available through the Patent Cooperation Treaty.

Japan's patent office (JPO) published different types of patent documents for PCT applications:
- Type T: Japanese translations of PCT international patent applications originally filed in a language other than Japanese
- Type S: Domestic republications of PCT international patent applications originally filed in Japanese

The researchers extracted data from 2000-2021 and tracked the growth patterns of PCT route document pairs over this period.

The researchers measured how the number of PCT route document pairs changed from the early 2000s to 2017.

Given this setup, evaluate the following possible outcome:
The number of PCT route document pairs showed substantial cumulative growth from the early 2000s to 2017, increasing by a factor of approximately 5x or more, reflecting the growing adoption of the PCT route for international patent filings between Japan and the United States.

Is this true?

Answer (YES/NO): YES